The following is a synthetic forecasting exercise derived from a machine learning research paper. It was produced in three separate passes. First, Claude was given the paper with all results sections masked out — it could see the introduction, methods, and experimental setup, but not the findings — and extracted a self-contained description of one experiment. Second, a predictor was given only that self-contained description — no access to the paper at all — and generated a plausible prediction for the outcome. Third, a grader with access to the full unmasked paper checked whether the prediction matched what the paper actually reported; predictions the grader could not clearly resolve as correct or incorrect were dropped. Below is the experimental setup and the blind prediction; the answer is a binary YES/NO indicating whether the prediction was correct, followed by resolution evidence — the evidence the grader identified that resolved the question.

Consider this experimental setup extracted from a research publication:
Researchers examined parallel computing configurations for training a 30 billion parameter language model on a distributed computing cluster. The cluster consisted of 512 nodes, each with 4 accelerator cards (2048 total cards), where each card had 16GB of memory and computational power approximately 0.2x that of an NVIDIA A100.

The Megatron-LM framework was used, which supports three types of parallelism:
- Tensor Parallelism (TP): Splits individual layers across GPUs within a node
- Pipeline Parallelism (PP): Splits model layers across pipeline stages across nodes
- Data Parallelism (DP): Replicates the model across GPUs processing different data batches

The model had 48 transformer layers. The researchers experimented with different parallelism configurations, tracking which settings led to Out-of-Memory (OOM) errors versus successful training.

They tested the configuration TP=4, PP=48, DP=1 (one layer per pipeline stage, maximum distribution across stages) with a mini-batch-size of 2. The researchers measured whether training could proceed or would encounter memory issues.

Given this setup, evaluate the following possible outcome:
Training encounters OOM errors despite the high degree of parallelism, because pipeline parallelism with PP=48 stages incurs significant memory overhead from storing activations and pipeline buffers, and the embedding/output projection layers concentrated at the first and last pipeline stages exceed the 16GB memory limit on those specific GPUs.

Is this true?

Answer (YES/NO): YES